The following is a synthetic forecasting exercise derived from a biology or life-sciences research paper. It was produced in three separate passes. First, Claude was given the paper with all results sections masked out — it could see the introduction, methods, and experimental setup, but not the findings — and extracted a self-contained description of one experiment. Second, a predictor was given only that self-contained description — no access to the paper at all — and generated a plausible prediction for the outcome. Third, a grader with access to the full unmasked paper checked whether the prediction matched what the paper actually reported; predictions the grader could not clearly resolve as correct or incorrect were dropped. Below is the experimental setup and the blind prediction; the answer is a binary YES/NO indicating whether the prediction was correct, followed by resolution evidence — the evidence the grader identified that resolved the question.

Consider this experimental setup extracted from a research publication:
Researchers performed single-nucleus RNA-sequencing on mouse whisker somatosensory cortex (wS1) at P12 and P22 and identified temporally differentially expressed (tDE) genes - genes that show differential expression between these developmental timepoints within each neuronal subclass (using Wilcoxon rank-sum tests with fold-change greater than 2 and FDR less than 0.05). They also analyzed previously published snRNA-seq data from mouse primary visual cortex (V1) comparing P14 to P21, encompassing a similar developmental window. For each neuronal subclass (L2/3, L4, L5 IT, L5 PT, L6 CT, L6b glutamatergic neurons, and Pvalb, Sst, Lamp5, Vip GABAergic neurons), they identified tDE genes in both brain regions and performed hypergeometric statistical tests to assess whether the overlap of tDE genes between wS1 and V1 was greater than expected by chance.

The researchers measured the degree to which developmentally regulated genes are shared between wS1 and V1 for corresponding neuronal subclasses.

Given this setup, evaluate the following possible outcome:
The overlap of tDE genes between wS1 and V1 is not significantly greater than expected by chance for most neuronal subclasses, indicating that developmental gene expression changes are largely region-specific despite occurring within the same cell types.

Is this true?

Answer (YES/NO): NO